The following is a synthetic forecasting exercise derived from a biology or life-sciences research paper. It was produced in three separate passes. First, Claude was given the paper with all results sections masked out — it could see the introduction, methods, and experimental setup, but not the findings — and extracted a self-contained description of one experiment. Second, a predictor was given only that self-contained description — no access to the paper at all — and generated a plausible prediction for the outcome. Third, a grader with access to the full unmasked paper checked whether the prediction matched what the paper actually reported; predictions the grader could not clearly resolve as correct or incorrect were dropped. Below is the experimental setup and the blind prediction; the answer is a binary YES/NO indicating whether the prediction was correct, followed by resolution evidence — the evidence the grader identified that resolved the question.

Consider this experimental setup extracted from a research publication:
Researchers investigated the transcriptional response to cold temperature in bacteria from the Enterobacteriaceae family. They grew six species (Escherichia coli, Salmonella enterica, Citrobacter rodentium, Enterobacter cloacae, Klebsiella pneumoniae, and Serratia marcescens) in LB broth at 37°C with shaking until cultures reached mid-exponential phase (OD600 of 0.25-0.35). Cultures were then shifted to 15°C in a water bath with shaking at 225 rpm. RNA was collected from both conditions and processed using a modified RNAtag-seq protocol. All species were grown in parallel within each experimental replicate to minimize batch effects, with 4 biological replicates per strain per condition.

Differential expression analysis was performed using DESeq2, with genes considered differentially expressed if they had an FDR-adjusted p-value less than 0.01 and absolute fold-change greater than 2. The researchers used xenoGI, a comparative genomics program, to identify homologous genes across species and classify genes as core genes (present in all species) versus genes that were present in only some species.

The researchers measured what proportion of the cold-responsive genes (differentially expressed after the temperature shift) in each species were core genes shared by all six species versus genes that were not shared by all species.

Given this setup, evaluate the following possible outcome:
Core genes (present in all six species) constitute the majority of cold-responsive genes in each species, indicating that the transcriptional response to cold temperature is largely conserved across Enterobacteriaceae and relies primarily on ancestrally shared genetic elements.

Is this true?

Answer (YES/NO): NO